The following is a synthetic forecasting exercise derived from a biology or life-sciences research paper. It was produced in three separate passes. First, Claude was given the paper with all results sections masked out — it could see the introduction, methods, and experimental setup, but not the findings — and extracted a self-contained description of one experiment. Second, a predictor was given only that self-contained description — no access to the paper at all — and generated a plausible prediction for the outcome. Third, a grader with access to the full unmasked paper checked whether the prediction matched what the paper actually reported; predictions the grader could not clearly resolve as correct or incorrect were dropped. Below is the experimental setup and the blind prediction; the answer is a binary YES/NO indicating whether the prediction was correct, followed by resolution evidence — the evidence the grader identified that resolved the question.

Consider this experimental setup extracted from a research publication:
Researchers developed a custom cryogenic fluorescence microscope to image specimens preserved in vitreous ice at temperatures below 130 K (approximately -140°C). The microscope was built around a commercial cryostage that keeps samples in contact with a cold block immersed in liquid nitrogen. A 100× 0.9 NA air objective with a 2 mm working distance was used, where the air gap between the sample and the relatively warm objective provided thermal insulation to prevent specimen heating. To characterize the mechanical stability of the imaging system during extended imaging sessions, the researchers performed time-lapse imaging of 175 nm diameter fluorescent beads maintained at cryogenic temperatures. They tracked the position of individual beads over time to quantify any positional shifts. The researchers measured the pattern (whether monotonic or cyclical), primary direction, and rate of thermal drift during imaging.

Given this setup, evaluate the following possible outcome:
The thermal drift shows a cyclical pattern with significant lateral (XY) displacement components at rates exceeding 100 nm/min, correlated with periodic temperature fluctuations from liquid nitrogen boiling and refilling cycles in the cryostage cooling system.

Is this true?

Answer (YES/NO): YES